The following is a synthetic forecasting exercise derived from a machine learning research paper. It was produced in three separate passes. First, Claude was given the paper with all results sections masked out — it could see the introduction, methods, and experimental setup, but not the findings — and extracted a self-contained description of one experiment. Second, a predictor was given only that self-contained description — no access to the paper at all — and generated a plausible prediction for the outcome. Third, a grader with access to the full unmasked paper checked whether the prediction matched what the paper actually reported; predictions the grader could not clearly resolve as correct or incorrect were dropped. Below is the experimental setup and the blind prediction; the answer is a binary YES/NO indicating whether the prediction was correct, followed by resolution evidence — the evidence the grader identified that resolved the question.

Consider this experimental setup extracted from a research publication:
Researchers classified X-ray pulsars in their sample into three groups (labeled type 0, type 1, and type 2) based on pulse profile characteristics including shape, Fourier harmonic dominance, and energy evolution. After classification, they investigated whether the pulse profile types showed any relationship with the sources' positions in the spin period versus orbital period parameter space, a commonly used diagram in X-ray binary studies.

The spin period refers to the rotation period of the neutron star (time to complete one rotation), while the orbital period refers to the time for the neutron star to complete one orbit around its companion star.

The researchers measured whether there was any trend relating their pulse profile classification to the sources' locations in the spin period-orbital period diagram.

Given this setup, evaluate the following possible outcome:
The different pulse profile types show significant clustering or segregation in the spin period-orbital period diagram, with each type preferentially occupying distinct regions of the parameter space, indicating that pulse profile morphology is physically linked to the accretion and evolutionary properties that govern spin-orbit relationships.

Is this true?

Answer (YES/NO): NO